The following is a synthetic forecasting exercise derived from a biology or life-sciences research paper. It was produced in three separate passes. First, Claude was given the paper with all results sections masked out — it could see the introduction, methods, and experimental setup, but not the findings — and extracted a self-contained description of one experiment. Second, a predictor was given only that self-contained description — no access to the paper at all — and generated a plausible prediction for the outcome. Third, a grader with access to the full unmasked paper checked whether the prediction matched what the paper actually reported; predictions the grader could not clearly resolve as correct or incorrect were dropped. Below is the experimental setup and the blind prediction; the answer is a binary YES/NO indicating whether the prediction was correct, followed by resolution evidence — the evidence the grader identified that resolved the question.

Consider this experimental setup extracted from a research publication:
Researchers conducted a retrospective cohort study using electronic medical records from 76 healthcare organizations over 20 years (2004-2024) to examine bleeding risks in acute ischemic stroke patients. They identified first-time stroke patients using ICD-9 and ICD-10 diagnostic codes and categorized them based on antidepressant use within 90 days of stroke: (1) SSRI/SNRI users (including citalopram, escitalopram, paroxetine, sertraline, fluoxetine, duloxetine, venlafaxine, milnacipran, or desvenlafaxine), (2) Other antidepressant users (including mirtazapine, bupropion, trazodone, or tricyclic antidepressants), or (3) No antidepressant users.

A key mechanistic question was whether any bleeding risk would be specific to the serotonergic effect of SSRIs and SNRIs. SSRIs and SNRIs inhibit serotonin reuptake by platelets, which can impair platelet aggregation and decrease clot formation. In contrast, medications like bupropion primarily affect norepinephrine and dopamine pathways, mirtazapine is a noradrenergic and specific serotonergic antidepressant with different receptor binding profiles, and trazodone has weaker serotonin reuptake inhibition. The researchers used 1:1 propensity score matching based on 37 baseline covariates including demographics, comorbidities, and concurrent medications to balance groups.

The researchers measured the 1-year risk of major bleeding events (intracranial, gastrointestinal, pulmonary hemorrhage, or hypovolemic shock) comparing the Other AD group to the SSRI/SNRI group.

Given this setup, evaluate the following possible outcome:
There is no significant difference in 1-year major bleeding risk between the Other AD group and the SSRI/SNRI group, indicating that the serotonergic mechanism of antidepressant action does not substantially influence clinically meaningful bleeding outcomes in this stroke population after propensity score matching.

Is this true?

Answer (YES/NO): NO